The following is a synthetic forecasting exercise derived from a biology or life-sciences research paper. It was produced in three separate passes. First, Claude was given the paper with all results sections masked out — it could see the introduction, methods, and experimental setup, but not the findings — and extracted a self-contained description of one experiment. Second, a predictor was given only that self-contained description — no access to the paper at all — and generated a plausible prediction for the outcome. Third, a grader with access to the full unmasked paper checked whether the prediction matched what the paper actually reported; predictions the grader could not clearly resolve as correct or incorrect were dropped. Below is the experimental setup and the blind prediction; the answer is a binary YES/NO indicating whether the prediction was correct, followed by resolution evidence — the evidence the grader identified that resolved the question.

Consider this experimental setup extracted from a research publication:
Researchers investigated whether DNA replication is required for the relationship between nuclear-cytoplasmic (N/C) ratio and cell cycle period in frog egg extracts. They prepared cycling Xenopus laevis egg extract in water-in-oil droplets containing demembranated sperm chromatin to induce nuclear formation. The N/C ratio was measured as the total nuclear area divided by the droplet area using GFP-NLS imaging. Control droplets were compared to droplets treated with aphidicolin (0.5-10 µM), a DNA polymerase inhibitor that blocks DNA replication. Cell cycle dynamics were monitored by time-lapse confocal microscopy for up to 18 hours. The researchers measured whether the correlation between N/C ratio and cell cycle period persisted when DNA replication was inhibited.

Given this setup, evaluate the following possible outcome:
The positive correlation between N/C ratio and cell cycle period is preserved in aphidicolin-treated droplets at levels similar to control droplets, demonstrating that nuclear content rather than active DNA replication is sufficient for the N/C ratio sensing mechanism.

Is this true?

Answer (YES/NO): YES